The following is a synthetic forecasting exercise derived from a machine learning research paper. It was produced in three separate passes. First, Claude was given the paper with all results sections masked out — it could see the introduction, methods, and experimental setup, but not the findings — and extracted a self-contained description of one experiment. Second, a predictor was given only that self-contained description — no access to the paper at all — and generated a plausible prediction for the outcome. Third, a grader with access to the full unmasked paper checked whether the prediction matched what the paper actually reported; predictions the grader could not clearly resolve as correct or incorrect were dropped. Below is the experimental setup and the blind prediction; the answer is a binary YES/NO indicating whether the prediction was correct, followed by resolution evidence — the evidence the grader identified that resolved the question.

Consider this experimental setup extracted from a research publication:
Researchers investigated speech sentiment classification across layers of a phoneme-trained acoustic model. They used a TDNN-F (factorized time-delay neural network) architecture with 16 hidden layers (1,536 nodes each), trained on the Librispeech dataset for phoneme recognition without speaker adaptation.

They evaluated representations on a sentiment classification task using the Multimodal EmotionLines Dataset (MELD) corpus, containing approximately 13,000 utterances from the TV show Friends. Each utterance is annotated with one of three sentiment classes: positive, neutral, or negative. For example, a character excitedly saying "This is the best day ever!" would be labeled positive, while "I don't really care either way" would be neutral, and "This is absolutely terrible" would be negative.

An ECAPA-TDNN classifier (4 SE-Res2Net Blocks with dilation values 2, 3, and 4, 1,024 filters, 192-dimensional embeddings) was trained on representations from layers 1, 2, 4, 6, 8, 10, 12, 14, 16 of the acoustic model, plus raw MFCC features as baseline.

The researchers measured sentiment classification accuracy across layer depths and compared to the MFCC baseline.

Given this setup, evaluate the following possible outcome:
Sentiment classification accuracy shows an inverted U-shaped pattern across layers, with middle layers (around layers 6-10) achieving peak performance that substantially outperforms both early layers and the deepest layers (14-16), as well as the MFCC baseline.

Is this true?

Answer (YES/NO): NO